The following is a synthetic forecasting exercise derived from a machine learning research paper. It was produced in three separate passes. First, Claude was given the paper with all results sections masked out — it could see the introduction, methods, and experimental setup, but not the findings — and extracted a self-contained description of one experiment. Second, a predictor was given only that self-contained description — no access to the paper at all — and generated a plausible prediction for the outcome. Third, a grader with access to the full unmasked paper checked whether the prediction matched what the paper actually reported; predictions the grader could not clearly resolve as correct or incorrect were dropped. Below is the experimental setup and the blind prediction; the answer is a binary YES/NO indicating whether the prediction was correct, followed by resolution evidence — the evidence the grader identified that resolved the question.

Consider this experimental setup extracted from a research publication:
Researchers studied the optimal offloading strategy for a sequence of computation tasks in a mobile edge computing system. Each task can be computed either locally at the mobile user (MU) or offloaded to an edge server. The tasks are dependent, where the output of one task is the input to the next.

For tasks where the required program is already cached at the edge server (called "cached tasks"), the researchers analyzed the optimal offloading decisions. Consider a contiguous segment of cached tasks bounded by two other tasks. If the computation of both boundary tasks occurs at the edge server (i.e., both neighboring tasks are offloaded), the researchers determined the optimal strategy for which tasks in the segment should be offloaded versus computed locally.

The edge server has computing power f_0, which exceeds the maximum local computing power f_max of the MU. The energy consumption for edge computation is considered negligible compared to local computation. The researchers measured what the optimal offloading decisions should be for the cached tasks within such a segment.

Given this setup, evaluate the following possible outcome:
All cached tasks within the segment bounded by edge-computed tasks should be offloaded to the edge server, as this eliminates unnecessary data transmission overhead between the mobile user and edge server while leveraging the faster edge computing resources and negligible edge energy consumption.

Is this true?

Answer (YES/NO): YES